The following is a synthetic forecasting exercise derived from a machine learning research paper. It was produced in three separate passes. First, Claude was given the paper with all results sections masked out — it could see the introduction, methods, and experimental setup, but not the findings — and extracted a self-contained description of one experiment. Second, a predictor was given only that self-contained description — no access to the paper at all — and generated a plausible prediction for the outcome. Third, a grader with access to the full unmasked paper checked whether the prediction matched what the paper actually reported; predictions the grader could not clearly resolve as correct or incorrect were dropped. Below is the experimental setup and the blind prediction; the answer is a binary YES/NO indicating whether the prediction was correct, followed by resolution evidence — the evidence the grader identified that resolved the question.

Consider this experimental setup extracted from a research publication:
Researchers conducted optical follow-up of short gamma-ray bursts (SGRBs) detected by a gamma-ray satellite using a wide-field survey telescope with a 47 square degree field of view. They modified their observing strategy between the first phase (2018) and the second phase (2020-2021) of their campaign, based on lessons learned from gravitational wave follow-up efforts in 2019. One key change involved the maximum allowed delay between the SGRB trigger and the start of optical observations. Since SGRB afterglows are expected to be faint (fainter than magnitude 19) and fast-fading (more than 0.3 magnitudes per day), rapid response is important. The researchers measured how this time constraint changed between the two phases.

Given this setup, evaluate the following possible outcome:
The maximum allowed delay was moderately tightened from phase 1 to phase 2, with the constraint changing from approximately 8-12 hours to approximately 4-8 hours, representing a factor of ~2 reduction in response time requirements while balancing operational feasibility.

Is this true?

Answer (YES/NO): NO